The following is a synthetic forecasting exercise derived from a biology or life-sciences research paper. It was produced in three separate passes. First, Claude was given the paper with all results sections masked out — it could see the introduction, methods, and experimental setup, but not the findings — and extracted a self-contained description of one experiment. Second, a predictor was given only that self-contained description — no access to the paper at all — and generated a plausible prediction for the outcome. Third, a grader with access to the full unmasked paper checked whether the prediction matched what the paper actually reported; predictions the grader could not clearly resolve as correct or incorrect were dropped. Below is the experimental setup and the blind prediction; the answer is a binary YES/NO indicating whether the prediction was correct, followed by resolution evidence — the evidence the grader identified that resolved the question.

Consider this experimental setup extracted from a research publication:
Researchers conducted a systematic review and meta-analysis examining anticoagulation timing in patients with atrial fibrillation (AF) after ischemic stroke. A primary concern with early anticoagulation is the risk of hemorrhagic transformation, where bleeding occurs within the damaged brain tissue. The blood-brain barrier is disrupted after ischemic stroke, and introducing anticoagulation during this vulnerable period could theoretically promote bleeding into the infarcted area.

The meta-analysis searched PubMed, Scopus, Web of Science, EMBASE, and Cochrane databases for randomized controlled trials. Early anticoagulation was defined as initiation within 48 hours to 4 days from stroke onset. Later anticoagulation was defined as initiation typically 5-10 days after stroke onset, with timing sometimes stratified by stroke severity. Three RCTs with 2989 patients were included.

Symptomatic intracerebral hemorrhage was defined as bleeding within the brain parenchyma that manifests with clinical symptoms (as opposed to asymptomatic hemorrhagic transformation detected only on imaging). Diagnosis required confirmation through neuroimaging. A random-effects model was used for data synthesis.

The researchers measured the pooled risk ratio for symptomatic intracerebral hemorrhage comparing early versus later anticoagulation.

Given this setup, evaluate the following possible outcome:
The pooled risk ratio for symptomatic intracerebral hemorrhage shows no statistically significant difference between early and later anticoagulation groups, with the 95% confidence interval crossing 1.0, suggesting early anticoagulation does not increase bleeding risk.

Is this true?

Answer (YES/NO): YES